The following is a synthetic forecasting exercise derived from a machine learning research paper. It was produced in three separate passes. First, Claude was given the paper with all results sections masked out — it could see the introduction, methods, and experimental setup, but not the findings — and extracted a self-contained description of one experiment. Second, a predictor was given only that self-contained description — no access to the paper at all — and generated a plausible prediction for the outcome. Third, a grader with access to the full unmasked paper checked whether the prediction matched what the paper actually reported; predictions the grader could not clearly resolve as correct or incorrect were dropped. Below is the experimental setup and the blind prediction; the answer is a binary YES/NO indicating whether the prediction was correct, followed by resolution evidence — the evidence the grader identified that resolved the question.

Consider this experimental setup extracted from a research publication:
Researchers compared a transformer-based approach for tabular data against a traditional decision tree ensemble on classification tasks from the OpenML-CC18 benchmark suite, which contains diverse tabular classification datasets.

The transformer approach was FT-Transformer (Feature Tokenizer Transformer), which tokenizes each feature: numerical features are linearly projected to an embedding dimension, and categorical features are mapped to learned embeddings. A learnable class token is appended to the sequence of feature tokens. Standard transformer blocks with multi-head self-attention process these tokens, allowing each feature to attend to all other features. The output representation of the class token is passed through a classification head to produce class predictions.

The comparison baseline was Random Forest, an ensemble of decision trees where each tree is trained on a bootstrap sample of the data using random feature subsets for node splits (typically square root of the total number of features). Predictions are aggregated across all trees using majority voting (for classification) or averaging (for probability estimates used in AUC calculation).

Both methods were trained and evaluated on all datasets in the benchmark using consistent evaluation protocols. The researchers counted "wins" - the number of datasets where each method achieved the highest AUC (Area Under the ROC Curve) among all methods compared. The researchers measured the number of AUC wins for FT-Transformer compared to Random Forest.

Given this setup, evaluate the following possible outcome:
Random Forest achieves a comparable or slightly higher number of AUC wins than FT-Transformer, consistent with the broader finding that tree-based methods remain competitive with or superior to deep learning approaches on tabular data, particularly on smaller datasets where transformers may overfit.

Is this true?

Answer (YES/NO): NO